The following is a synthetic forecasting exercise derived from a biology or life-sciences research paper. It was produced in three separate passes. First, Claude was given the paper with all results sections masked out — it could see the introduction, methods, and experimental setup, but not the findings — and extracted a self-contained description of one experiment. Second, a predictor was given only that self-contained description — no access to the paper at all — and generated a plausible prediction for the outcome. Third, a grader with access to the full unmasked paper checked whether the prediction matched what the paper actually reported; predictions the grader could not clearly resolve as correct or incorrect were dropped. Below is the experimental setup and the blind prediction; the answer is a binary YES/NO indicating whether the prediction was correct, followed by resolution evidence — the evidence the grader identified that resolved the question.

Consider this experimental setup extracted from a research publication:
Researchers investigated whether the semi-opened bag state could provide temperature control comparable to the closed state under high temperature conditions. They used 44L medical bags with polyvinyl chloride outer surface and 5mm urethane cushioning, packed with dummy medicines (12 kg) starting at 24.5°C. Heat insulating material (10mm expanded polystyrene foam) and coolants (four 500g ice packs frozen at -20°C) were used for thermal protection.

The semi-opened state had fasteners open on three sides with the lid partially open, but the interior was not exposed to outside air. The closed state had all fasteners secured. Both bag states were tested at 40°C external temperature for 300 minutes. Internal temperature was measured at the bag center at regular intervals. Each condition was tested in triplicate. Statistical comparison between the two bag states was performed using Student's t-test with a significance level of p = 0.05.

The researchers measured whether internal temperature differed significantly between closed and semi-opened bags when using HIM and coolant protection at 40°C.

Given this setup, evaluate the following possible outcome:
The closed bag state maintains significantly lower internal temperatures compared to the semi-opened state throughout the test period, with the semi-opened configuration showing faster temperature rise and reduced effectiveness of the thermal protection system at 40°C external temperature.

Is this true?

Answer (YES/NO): NO